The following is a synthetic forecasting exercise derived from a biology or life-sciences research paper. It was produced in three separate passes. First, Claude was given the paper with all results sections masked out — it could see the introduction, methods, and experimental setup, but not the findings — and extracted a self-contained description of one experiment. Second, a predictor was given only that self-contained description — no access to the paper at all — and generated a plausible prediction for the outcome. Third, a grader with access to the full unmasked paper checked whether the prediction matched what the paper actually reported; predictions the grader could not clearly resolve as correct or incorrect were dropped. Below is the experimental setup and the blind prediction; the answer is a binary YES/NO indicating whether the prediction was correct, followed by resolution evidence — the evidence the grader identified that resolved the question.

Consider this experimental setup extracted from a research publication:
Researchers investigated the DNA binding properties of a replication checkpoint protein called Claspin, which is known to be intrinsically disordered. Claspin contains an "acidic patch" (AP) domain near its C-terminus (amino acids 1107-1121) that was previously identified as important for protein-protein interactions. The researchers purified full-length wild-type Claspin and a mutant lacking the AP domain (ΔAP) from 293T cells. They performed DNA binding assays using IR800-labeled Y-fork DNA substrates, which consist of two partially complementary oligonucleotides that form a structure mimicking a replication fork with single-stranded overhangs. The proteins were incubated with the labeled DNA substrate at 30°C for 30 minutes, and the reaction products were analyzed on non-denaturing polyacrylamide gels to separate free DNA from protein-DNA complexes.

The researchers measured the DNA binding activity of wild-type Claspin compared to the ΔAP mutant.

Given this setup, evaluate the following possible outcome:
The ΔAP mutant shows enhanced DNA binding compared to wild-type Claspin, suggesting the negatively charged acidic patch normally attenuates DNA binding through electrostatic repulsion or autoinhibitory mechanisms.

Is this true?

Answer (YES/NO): YES